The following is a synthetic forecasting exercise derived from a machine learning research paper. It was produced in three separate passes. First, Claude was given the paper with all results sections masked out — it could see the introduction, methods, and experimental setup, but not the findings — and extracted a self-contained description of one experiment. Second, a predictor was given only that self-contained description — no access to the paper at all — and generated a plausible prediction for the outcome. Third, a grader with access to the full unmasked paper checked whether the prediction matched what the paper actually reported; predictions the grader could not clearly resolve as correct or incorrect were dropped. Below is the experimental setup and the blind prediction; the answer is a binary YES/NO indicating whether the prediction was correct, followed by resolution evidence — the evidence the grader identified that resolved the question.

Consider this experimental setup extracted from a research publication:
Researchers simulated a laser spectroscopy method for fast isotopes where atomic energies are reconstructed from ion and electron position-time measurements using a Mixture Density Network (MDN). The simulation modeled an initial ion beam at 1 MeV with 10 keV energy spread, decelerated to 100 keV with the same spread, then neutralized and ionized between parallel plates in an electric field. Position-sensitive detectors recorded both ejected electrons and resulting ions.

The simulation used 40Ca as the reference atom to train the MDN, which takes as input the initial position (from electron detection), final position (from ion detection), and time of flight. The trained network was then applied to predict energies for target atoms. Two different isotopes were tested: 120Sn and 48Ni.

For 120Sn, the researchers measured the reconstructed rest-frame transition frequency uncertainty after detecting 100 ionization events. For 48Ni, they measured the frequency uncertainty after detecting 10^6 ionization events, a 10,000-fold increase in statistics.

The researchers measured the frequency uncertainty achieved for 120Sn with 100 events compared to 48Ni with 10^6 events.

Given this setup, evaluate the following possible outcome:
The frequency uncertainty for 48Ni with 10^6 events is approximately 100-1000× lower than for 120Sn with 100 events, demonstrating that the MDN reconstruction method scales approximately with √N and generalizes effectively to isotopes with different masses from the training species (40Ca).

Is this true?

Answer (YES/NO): NO